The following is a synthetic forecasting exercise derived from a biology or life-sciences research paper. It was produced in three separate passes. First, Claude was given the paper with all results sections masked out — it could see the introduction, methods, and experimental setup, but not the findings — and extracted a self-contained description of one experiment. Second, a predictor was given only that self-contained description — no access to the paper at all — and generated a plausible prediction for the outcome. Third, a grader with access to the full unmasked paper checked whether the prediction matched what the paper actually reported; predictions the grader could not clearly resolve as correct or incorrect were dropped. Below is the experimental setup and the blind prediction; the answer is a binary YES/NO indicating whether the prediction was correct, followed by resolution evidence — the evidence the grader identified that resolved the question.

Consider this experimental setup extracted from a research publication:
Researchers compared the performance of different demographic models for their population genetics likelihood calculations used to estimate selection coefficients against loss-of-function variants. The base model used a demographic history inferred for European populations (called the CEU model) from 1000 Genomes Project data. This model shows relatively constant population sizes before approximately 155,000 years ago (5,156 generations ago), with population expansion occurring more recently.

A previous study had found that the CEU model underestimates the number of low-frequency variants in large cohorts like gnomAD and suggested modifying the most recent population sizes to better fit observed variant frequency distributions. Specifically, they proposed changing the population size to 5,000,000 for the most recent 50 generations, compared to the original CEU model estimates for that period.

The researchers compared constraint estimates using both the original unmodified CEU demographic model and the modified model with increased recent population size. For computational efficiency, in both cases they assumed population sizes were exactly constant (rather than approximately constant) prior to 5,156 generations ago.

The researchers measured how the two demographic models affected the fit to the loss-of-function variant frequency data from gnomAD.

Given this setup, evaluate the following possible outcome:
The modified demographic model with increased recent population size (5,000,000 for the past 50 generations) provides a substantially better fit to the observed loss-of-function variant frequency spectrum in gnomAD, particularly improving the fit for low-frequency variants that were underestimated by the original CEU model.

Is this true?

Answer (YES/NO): NO